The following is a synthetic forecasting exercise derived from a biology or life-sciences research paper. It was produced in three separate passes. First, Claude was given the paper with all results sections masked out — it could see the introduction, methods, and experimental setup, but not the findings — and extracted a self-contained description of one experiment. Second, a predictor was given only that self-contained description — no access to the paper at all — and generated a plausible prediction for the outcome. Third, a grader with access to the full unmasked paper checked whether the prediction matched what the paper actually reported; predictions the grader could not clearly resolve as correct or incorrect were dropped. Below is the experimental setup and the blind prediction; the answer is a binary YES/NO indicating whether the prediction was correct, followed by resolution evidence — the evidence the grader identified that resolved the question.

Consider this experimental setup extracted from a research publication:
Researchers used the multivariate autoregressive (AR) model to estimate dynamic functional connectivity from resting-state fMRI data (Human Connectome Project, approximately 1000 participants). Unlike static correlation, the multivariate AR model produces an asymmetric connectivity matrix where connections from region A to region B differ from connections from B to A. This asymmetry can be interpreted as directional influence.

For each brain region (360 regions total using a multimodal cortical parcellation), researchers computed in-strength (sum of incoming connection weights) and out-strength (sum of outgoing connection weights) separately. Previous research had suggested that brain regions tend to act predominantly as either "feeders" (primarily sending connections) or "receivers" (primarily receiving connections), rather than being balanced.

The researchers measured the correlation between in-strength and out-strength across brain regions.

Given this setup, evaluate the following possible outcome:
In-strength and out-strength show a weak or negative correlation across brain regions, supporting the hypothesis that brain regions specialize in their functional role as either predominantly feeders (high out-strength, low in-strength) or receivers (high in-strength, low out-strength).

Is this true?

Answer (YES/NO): YES